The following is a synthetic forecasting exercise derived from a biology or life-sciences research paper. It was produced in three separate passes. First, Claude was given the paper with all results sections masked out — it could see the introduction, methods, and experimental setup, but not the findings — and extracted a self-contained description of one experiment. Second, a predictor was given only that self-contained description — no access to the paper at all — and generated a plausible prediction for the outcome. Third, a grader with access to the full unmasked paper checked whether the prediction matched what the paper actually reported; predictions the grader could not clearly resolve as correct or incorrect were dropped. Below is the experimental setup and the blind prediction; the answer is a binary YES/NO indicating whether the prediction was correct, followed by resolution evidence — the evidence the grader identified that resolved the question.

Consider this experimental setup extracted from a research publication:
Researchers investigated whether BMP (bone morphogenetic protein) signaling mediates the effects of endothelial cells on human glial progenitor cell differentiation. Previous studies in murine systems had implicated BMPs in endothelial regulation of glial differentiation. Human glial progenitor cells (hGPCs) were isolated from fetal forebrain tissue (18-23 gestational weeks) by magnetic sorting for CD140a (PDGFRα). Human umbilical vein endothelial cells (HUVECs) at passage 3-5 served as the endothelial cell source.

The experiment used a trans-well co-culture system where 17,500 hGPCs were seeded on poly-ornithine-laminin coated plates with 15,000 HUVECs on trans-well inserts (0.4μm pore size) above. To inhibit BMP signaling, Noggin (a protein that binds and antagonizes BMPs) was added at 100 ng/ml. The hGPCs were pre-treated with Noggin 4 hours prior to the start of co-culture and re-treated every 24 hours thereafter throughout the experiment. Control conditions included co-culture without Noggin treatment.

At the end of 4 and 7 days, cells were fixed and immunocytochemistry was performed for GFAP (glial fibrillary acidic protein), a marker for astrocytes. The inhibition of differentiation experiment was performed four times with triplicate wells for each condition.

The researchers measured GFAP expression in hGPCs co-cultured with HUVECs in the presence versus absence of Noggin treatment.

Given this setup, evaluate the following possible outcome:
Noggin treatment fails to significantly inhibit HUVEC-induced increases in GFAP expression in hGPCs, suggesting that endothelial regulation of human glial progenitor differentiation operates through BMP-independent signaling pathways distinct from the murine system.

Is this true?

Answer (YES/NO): NO